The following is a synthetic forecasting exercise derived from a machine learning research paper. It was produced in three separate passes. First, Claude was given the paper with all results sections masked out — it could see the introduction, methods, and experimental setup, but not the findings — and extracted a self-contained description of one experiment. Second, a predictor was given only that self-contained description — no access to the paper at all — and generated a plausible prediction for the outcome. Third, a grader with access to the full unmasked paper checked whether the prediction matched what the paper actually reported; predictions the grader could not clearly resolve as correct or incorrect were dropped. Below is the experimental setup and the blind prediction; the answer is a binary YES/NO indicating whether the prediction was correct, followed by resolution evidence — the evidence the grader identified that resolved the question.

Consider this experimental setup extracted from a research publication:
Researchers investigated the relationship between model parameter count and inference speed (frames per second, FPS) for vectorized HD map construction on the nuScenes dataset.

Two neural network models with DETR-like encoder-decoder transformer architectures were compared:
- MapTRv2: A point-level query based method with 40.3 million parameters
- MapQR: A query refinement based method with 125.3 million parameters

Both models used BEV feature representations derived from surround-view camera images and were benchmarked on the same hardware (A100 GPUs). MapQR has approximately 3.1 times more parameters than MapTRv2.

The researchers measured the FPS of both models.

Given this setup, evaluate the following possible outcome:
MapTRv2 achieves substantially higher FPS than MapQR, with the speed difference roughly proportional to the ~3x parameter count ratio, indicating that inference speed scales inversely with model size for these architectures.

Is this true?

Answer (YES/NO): NO